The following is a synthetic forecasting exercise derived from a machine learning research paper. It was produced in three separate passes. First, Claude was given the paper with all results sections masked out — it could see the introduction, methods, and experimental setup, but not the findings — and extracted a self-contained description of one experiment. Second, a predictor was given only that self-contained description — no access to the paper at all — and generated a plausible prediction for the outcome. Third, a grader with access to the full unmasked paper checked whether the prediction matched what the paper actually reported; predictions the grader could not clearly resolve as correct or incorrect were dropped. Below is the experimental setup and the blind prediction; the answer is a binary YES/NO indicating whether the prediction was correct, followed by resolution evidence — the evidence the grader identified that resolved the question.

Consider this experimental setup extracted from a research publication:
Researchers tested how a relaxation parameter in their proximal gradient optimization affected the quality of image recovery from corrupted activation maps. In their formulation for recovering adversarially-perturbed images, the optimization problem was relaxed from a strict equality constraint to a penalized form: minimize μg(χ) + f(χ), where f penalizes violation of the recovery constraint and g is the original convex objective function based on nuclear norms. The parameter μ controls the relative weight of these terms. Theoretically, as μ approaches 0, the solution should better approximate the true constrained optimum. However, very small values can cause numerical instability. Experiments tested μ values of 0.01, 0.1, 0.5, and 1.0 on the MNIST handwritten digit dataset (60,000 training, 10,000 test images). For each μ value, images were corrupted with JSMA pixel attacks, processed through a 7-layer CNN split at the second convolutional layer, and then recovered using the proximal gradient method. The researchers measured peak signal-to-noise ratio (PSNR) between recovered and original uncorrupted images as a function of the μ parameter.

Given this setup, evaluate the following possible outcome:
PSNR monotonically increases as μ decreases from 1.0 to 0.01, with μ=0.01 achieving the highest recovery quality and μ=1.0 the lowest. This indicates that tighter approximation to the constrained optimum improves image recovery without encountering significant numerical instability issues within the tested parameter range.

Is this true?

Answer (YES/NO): NO